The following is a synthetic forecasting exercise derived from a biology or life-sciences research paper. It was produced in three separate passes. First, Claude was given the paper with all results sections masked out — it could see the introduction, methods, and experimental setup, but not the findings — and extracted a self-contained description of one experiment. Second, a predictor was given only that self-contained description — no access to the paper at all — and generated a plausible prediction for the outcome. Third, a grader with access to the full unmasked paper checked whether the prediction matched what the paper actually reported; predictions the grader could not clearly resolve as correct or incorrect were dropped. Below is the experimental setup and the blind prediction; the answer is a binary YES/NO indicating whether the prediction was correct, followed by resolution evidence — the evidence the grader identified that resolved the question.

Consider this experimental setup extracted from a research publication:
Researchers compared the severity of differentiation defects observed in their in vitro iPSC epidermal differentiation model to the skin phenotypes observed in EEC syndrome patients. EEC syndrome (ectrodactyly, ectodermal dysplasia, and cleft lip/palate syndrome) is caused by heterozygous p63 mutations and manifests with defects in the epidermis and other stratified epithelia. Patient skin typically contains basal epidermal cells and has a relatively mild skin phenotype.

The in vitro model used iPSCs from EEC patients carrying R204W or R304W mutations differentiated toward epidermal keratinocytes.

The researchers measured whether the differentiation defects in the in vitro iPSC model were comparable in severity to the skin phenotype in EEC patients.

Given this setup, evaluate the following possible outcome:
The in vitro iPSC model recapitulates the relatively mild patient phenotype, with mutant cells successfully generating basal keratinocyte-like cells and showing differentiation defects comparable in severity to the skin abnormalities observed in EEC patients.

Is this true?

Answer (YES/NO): NO